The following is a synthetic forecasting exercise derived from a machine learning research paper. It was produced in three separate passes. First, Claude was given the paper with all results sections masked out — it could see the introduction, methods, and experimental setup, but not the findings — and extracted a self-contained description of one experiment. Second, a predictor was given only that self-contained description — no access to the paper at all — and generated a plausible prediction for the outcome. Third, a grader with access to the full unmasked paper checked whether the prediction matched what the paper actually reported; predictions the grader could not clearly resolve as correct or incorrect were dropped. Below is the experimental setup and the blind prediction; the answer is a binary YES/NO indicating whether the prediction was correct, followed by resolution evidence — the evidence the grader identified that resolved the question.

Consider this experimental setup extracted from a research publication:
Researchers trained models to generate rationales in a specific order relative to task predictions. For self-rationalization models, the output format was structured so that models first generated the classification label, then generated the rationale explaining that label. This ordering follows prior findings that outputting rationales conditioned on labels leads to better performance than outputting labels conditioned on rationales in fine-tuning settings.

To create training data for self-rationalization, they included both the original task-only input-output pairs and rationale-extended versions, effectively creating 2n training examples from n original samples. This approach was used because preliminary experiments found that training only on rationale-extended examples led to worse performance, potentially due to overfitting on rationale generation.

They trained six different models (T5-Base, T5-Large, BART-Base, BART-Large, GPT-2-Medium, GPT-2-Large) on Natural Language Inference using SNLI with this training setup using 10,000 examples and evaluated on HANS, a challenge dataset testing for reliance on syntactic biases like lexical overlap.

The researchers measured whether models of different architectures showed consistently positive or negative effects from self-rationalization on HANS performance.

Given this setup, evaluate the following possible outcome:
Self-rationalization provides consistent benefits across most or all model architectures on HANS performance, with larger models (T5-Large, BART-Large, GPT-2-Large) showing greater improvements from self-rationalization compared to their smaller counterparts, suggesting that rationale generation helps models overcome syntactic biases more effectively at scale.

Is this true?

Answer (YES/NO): NO